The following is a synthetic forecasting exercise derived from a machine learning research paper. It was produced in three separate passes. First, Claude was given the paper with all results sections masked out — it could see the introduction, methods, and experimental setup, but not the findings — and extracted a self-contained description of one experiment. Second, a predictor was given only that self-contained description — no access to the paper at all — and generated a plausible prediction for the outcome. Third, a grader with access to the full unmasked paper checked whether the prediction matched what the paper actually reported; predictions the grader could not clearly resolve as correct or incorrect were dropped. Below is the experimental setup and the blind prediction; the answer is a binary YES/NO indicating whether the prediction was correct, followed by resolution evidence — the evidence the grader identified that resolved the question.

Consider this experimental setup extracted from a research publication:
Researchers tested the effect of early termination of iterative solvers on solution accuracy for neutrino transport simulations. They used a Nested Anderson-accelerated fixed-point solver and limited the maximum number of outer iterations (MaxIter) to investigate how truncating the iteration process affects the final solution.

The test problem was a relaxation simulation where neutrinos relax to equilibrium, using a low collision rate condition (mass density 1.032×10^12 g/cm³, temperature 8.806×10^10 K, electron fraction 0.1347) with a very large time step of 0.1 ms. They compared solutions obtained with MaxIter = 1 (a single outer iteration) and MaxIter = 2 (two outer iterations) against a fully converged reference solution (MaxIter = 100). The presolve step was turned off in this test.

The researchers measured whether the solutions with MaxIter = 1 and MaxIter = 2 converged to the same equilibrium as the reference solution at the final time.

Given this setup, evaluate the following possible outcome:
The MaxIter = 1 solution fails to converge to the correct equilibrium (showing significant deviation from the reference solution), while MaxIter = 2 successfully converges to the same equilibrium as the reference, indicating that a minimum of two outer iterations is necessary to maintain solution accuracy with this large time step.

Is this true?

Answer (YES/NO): NO